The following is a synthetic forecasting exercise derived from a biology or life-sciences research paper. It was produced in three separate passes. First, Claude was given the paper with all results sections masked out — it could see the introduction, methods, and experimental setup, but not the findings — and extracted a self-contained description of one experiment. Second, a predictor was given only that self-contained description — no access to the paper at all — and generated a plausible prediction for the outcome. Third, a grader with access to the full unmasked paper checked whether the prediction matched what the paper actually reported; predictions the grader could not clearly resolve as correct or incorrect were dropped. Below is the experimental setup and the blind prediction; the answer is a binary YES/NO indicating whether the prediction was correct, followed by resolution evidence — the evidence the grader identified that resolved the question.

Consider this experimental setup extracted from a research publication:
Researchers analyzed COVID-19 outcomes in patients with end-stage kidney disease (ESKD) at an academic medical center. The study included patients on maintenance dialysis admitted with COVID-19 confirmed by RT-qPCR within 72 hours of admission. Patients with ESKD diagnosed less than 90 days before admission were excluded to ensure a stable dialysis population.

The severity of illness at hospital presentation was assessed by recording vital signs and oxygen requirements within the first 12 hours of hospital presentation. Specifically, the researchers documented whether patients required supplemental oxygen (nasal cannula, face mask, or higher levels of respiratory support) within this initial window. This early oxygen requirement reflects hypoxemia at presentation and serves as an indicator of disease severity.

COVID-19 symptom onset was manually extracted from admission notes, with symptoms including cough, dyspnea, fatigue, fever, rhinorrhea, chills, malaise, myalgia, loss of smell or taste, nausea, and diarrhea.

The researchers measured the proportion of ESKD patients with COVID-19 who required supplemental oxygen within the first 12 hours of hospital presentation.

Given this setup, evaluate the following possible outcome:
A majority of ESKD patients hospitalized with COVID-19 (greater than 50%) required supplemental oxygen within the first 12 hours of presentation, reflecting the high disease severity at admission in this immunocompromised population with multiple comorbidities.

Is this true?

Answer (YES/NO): YES